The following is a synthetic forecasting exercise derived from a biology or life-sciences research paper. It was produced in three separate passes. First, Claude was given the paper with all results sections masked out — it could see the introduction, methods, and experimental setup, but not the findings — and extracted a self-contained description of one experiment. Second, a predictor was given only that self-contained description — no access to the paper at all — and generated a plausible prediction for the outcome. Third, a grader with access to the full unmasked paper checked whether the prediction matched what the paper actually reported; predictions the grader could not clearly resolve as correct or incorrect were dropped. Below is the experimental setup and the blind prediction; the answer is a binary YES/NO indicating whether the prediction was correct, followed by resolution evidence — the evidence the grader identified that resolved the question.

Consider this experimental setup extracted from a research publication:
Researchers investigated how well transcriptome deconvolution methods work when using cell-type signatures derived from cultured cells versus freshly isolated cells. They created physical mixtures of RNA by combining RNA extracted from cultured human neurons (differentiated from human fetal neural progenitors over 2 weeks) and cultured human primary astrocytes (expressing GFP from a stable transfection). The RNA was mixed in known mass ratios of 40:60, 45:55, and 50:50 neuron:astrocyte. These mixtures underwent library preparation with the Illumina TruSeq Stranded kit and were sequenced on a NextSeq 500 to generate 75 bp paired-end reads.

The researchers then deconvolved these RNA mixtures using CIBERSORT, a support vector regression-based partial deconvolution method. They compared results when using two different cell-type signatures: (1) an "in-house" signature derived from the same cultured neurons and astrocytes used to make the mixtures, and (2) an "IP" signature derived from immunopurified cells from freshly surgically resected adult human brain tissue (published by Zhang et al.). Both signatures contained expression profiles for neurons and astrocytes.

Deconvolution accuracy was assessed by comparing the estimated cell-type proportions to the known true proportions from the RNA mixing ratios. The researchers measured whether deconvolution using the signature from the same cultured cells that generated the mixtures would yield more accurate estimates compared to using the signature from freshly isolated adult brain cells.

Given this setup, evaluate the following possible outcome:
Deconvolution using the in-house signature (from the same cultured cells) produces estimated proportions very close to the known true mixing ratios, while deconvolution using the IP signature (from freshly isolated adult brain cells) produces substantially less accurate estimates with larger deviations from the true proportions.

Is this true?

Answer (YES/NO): YES